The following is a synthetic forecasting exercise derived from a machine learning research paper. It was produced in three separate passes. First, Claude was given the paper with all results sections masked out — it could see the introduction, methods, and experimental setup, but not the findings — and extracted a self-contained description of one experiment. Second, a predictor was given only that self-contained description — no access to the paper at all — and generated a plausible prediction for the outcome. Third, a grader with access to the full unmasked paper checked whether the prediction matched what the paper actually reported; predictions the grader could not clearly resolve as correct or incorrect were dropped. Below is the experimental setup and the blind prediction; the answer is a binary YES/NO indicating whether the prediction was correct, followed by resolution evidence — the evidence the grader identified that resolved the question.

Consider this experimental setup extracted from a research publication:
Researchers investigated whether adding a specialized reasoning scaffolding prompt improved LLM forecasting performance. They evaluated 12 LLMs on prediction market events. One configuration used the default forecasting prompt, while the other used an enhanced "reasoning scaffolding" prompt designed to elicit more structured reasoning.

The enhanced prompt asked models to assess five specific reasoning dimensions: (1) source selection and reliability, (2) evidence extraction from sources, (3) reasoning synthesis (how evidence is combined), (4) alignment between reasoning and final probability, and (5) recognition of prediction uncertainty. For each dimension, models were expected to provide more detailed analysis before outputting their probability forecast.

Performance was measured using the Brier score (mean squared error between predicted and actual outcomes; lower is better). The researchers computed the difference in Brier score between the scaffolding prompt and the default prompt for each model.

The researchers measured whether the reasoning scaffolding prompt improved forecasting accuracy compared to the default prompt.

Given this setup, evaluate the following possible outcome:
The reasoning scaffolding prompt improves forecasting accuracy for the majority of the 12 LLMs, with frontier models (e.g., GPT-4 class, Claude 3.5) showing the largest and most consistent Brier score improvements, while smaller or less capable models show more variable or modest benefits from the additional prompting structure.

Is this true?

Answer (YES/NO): NO